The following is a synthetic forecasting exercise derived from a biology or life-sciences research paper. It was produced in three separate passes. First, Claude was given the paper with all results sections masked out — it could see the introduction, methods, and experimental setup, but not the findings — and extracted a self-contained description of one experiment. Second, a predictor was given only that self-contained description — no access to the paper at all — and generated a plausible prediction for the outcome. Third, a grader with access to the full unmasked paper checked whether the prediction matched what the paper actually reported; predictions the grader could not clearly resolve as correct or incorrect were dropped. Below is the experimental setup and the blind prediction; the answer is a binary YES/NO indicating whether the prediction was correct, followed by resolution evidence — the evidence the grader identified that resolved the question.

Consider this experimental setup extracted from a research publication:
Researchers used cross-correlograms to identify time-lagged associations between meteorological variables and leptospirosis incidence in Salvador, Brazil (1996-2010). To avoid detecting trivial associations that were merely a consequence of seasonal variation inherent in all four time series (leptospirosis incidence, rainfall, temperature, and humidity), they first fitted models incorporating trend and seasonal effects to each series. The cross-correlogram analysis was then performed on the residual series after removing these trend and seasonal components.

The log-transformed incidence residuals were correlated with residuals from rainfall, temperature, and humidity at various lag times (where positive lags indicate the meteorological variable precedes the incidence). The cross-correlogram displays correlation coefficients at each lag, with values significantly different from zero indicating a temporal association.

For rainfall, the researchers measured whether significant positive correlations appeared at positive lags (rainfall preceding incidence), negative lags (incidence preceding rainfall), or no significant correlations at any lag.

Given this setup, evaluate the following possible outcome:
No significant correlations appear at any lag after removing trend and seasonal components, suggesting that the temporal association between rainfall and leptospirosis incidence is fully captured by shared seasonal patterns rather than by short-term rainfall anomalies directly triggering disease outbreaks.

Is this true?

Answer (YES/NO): NO